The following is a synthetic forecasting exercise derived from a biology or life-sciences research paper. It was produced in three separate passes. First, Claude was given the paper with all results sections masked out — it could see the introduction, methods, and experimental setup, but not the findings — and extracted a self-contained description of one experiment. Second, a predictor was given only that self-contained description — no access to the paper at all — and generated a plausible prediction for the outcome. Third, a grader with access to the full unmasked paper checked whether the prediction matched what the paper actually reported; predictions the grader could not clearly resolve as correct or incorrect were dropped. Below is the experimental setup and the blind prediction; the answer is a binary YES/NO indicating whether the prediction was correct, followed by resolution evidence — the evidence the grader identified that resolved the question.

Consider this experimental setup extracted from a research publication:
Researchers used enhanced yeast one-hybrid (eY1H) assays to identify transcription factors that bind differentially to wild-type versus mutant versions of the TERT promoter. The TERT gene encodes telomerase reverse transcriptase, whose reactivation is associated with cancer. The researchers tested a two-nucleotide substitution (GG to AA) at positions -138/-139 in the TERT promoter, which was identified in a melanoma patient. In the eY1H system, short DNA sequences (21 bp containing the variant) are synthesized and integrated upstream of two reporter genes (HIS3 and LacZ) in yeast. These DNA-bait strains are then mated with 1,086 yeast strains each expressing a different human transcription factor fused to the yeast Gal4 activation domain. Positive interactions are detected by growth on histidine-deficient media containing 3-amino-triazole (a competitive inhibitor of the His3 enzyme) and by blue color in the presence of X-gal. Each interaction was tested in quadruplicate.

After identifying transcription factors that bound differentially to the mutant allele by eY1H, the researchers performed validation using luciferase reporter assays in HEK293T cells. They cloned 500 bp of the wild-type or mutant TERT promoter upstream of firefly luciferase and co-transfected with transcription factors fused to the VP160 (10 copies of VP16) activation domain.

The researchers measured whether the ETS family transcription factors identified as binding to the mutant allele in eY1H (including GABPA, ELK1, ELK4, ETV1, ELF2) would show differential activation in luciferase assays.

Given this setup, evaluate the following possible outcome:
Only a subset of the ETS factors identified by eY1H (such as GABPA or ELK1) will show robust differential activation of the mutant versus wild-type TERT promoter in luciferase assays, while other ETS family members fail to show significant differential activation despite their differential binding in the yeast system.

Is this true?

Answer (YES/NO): YES